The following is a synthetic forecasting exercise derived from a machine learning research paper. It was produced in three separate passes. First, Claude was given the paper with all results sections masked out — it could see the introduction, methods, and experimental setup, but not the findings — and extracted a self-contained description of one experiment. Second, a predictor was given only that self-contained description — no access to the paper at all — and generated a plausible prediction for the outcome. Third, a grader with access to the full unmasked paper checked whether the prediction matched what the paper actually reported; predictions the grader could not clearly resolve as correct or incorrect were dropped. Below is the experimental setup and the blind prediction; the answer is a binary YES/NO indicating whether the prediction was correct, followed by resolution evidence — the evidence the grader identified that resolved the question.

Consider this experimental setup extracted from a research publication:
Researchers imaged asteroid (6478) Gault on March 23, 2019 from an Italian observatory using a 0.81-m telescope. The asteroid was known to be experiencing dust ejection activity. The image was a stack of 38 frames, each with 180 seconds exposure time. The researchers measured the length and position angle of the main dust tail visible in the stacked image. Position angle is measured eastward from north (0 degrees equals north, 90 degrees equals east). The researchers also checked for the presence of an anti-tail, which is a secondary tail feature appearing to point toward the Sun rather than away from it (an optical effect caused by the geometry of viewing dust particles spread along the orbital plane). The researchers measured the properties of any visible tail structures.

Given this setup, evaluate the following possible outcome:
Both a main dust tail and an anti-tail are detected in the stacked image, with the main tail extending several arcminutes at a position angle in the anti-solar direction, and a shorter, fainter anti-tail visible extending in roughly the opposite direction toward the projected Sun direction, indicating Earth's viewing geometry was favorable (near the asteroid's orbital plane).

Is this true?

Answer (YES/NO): YES